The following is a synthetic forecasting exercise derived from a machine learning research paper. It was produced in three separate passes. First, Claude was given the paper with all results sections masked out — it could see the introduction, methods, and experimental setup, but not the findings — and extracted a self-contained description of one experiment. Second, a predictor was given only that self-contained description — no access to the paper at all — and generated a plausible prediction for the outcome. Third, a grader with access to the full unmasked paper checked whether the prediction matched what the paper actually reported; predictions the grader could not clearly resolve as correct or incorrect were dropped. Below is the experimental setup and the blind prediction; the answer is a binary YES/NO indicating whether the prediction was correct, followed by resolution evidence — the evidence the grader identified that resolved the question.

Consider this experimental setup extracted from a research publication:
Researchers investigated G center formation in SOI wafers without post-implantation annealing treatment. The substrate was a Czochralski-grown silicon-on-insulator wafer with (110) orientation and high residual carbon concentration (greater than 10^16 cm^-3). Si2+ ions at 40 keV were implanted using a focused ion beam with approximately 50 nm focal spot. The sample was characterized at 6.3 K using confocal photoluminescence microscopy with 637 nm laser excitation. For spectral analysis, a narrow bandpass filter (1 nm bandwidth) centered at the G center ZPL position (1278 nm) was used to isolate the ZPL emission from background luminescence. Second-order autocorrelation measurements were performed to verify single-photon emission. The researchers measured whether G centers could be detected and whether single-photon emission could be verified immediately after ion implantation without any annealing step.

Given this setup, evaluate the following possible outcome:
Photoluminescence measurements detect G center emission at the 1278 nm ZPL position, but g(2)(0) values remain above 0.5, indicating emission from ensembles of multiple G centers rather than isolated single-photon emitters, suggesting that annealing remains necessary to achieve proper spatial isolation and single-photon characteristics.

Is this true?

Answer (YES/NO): NO